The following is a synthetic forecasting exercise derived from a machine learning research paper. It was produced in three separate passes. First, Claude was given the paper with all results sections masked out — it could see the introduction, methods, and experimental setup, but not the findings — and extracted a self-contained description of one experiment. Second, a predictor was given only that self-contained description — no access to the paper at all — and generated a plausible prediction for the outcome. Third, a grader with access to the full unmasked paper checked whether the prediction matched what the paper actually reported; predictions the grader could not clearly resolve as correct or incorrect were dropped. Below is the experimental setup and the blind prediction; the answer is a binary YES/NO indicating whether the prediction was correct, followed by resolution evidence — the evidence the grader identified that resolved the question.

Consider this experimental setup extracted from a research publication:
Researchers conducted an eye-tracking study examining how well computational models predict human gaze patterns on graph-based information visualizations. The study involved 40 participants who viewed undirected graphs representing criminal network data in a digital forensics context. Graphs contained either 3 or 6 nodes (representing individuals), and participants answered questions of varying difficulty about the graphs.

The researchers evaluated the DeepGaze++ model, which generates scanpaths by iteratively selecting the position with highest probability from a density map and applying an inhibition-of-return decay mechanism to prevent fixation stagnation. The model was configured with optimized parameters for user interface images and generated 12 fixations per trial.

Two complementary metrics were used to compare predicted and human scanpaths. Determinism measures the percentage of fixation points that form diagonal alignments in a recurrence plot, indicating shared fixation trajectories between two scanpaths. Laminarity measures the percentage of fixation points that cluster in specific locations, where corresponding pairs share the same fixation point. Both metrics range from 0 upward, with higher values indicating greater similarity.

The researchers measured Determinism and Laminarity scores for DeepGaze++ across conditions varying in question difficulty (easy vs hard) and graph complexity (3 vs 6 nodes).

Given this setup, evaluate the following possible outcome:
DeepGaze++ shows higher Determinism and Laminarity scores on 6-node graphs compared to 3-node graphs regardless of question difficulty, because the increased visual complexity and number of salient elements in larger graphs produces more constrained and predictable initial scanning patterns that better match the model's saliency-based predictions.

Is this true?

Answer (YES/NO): YES